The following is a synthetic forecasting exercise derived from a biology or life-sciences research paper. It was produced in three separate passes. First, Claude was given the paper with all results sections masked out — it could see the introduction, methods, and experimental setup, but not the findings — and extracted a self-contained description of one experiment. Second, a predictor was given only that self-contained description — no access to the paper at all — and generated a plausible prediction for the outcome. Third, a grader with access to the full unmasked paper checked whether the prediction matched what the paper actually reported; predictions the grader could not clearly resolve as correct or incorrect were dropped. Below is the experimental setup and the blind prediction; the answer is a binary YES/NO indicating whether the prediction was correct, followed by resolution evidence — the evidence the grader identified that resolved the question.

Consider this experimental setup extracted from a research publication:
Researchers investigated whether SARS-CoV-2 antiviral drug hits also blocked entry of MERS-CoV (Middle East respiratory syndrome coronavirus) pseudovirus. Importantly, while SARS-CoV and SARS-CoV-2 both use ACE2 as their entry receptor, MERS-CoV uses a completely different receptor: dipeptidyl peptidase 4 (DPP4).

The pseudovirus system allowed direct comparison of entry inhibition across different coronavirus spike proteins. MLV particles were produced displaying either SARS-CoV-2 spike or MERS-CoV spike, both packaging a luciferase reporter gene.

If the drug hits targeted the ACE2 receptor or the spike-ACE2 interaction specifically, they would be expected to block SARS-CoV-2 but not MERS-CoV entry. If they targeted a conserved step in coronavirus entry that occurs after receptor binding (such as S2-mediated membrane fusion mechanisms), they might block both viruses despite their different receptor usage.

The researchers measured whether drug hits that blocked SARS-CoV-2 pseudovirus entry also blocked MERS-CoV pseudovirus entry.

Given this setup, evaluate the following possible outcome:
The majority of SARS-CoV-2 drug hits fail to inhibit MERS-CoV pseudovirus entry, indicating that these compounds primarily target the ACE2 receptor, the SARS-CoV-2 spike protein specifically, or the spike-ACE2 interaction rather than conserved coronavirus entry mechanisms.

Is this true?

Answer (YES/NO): NO